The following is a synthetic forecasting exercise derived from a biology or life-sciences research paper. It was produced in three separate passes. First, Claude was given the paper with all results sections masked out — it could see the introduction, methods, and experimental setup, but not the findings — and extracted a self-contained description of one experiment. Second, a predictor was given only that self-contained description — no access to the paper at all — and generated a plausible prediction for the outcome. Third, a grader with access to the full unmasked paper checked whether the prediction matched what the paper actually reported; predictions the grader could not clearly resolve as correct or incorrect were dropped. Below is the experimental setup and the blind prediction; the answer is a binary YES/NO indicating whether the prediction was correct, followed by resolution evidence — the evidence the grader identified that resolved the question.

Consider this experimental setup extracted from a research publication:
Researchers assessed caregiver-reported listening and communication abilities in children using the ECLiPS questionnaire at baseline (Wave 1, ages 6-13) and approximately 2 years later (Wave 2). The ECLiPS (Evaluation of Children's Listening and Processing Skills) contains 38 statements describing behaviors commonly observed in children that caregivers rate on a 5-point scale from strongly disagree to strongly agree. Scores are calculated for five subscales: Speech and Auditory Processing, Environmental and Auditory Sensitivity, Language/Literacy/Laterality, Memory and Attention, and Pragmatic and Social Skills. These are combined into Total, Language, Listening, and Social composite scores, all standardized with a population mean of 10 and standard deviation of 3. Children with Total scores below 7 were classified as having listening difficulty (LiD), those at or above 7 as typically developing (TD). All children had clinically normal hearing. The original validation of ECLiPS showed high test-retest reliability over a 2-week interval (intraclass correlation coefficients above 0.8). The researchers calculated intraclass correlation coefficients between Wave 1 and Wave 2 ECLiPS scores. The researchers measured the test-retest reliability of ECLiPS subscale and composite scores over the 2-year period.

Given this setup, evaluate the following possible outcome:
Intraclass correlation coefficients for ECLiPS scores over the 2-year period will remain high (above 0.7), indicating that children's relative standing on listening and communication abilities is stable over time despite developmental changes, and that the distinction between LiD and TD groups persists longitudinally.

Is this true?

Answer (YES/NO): NO